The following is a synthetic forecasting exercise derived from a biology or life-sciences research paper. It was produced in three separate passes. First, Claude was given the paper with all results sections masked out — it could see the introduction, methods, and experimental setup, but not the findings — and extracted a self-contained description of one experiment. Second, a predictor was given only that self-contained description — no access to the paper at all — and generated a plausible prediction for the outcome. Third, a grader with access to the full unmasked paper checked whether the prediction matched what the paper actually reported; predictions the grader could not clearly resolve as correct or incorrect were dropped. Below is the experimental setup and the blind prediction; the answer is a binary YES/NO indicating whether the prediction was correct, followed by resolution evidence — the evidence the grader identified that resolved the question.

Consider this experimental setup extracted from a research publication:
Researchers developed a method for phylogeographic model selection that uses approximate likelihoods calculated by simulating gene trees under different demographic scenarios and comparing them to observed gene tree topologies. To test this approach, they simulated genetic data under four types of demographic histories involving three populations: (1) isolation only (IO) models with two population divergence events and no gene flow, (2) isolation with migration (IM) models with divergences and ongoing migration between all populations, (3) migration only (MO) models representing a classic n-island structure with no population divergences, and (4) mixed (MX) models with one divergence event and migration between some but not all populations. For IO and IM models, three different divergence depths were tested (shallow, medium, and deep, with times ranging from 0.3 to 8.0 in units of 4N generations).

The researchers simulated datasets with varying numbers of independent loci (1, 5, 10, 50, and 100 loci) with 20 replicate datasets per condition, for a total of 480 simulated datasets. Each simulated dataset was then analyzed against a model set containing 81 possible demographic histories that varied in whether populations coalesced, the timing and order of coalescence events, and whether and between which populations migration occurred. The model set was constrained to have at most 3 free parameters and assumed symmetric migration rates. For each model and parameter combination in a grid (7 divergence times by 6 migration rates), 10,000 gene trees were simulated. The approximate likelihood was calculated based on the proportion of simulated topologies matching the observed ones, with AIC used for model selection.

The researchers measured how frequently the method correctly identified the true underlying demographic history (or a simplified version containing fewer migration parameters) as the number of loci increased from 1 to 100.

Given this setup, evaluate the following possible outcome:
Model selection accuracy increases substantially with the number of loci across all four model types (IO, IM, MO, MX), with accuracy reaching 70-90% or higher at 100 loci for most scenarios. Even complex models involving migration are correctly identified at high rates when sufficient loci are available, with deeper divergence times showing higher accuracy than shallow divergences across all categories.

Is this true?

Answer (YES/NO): NO